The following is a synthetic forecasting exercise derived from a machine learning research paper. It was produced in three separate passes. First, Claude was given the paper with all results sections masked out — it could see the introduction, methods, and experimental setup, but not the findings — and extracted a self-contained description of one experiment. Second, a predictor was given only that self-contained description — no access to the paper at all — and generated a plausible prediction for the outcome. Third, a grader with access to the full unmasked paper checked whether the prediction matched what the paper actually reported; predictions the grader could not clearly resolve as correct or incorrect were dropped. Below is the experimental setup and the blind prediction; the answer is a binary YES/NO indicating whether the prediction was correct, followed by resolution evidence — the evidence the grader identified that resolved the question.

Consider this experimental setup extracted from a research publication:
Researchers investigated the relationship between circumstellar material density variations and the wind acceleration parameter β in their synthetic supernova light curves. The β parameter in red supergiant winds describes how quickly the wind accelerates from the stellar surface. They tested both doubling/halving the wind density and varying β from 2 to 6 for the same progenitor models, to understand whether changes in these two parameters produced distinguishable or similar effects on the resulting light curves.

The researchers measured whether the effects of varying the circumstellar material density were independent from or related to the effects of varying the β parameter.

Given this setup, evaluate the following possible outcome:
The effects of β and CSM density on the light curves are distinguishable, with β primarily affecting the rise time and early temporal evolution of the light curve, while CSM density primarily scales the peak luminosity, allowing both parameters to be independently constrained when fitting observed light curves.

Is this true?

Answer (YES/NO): NO